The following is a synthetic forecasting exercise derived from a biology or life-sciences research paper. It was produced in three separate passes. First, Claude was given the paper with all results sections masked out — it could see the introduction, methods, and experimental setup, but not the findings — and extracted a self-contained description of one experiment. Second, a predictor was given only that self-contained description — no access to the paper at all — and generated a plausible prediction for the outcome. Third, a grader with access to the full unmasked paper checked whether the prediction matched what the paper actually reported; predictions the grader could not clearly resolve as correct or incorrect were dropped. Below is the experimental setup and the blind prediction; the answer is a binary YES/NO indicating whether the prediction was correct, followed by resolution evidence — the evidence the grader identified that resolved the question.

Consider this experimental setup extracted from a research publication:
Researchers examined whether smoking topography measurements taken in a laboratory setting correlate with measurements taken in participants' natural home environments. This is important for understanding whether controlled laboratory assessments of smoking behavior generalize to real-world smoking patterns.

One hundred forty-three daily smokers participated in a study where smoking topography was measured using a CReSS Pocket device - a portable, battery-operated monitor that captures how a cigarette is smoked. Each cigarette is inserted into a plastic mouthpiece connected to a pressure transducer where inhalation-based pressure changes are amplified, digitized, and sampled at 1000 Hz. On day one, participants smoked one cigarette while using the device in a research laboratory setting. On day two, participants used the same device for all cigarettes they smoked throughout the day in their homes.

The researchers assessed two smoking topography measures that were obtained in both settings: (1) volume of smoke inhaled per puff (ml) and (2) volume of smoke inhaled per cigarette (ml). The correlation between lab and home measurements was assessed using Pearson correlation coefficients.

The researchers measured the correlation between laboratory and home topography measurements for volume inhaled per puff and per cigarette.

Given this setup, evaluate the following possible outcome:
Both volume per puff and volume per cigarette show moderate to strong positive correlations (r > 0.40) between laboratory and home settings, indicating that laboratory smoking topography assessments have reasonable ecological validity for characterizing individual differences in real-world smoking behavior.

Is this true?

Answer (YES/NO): YES